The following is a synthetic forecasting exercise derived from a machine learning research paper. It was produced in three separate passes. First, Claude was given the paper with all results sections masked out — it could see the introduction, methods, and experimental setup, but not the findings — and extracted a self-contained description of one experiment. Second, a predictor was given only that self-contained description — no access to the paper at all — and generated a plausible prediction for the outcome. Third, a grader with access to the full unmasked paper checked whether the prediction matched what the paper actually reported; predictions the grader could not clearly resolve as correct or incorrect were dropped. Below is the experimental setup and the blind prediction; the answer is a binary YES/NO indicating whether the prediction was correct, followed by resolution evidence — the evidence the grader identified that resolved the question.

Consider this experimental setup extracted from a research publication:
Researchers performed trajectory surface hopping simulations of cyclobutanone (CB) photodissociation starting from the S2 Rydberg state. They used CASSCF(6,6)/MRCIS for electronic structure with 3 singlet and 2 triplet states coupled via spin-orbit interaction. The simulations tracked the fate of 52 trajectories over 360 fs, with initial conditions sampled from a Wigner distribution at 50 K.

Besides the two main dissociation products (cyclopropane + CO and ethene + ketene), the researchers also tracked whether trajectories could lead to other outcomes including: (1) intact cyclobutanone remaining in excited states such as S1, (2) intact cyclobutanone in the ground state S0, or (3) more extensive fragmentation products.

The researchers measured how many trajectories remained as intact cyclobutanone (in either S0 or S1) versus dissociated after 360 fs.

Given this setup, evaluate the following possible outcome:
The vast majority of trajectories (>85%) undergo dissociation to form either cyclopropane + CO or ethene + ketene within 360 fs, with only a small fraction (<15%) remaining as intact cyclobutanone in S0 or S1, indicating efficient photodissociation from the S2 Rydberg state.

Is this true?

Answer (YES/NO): YES